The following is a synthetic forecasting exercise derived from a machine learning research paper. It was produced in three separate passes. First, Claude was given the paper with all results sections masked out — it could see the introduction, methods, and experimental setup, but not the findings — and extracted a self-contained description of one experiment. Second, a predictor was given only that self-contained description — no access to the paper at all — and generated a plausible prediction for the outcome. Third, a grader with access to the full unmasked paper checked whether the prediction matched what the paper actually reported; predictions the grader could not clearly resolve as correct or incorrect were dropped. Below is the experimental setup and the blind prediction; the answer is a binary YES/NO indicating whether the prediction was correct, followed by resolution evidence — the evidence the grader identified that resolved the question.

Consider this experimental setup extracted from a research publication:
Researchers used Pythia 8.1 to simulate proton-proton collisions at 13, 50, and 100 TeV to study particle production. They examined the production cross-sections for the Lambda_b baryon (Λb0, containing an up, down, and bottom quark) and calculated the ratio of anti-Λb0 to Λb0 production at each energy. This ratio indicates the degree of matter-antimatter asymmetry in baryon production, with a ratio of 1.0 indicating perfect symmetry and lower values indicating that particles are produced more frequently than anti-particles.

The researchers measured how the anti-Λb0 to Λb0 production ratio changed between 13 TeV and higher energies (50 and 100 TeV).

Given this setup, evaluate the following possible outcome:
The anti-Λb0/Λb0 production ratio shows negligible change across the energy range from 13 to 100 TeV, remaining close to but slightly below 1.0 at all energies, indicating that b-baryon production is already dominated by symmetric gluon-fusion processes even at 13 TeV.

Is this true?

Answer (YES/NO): YES